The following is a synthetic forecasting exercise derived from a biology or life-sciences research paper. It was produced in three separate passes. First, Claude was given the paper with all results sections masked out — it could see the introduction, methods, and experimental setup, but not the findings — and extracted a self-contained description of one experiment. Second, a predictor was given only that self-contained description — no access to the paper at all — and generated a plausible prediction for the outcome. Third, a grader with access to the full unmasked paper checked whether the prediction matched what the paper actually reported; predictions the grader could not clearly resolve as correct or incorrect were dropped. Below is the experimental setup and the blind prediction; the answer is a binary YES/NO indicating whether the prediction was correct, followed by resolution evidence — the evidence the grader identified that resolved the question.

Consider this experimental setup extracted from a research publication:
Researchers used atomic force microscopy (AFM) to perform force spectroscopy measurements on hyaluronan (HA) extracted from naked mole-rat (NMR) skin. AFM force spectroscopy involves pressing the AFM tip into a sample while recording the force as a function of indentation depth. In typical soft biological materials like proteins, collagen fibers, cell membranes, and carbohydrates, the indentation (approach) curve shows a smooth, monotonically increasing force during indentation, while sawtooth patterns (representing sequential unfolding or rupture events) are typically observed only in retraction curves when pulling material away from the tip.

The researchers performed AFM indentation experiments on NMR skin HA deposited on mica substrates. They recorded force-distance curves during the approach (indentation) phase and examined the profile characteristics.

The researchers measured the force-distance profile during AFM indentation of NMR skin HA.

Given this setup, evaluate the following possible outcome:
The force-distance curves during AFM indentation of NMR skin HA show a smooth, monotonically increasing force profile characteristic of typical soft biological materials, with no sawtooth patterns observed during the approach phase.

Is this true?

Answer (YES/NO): NO